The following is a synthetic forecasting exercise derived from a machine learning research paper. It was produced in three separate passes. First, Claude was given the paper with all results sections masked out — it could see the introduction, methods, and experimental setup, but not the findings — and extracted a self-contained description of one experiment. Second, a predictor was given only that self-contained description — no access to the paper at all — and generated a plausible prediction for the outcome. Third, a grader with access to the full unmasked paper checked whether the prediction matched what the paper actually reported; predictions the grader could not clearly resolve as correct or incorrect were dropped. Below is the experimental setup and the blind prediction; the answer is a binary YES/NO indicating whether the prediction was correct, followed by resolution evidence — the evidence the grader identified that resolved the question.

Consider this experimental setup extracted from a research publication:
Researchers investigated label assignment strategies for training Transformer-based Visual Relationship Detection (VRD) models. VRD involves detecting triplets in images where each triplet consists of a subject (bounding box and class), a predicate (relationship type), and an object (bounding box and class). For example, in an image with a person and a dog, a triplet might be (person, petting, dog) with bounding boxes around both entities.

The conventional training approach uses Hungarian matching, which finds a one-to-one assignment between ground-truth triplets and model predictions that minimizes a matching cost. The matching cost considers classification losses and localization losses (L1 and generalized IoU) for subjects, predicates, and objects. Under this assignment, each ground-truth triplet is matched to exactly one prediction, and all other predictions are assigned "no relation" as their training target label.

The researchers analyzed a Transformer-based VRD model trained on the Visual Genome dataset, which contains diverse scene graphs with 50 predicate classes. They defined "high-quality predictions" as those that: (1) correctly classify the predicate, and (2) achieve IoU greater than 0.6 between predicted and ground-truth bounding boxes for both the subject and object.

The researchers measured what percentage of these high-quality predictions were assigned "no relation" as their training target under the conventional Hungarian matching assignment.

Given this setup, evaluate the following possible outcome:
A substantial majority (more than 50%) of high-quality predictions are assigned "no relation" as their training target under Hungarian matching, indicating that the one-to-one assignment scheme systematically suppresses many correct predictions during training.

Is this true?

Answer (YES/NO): NO